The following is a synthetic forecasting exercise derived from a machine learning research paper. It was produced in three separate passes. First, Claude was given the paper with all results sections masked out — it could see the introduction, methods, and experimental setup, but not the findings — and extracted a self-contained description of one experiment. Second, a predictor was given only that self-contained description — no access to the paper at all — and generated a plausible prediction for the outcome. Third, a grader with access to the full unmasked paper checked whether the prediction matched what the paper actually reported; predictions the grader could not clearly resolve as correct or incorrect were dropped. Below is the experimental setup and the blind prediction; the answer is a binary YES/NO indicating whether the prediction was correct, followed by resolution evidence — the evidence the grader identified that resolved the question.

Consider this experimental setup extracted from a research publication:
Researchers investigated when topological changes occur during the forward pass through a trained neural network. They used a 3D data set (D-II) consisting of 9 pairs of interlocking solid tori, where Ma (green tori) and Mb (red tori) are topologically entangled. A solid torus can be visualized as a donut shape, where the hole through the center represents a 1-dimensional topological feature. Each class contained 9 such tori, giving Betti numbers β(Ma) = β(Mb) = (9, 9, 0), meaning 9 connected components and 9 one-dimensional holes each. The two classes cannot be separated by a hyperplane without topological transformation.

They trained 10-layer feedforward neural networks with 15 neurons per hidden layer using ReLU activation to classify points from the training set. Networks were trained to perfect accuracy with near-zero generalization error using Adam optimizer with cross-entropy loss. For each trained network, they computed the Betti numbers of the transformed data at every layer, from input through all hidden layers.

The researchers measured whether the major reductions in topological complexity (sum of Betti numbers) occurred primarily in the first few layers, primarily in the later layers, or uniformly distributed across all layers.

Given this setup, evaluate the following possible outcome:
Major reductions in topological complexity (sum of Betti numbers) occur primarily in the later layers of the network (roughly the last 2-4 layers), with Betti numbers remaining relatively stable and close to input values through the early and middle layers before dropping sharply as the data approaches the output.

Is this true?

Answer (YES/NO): YES